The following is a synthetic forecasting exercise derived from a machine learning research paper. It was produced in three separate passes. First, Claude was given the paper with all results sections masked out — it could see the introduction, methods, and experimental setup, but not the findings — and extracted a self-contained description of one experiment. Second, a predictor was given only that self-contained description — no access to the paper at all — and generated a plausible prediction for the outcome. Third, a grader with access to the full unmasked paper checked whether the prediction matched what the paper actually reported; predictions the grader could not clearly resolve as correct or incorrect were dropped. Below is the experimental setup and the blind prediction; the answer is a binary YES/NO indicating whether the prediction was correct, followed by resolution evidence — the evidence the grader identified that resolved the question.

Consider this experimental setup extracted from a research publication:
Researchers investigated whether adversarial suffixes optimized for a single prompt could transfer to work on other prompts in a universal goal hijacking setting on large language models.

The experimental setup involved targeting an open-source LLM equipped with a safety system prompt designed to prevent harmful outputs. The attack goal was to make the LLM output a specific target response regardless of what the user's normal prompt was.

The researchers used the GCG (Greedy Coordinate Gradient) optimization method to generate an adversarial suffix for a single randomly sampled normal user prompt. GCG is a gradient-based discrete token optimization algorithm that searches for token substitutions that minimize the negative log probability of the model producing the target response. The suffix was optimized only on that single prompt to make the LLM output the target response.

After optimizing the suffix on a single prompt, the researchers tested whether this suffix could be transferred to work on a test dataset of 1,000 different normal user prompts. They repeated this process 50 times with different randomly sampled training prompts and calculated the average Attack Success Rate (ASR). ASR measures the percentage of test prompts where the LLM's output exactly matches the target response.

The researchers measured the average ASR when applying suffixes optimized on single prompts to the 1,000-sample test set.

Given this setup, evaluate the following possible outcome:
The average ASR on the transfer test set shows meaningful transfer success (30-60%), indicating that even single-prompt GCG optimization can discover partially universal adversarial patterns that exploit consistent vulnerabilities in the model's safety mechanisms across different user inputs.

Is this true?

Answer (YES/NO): NO